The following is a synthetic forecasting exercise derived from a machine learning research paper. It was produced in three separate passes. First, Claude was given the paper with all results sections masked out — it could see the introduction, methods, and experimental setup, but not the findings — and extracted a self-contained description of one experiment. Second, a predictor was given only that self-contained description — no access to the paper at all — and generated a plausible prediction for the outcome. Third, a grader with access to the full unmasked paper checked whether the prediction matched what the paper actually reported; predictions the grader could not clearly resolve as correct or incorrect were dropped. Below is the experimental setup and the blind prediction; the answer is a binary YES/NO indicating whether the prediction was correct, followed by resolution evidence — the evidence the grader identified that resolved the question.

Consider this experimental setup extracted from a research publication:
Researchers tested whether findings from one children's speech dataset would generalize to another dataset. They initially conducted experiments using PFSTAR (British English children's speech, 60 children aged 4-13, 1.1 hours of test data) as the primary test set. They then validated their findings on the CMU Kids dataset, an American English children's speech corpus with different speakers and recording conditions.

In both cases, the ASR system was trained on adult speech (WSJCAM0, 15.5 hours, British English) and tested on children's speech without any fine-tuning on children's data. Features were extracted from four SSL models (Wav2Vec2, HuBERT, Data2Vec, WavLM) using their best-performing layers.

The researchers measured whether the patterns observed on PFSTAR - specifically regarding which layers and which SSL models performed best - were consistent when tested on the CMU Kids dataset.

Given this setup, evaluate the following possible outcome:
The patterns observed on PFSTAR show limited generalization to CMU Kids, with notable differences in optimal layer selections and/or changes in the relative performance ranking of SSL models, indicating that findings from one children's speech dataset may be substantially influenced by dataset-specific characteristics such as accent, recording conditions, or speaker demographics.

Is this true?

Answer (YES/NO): NO